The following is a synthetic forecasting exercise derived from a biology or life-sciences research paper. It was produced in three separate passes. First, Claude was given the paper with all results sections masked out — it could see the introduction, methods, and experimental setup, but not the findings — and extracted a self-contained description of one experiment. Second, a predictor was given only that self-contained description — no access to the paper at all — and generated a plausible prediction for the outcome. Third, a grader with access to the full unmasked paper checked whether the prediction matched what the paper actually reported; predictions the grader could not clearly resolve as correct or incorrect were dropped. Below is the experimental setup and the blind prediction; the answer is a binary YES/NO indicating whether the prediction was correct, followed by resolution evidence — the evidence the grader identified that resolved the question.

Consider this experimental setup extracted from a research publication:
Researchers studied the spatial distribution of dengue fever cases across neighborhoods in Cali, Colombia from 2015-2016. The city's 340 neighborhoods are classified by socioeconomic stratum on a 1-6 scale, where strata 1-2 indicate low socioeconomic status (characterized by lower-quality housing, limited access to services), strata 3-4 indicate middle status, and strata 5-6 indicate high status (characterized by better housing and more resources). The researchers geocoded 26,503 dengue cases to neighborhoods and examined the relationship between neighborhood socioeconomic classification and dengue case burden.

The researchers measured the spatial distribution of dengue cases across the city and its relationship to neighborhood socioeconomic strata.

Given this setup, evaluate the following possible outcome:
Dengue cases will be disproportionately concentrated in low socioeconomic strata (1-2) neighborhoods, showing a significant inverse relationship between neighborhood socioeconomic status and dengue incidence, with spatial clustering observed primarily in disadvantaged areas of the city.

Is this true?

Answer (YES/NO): NO